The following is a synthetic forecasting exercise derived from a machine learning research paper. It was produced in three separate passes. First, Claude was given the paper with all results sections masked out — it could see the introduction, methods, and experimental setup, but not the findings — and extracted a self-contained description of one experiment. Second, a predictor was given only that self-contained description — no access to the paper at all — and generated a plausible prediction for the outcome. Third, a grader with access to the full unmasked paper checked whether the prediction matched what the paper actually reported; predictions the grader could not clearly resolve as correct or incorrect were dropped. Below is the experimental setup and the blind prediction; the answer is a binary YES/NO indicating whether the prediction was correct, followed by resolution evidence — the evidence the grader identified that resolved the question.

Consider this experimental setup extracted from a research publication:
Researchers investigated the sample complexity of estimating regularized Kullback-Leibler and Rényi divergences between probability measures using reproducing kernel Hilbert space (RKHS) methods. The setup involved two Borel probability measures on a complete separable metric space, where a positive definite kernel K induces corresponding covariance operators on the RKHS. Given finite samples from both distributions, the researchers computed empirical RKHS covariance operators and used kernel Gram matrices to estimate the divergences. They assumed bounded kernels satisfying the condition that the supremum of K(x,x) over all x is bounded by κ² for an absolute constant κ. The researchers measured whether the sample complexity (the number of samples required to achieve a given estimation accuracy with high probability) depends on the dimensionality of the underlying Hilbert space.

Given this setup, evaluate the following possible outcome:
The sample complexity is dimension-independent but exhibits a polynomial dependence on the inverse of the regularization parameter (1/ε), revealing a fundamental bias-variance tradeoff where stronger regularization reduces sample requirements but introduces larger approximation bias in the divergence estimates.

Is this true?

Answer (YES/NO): YES